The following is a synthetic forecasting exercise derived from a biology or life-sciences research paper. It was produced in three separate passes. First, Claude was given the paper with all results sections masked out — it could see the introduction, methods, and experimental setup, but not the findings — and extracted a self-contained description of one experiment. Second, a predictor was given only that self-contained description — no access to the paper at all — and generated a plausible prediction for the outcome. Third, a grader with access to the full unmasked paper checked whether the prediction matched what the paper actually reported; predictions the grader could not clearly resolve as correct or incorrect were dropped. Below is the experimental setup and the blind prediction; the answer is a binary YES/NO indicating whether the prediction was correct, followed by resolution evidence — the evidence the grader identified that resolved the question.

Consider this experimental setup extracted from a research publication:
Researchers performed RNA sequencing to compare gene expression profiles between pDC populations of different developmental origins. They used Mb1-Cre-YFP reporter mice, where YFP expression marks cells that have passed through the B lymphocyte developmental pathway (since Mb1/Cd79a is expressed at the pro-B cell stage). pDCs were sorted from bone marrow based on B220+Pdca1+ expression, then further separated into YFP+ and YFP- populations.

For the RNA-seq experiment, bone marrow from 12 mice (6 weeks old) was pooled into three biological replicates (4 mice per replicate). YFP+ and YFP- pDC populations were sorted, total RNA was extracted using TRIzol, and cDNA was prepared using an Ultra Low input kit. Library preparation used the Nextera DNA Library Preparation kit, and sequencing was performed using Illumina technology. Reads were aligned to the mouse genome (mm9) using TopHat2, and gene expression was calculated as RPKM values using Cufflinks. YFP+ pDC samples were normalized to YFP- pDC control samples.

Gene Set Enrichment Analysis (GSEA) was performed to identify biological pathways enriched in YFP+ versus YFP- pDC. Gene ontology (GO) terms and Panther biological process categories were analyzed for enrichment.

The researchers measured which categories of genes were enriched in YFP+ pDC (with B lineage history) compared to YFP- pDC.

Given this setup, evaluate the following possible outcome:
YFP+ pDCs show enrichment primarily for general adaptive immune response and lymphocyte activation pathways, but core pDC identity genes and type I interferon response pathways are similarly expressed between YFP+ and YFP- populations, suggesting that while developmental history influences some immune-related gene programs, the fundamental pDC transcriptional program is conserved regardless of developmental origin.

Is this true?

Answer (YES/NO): NO